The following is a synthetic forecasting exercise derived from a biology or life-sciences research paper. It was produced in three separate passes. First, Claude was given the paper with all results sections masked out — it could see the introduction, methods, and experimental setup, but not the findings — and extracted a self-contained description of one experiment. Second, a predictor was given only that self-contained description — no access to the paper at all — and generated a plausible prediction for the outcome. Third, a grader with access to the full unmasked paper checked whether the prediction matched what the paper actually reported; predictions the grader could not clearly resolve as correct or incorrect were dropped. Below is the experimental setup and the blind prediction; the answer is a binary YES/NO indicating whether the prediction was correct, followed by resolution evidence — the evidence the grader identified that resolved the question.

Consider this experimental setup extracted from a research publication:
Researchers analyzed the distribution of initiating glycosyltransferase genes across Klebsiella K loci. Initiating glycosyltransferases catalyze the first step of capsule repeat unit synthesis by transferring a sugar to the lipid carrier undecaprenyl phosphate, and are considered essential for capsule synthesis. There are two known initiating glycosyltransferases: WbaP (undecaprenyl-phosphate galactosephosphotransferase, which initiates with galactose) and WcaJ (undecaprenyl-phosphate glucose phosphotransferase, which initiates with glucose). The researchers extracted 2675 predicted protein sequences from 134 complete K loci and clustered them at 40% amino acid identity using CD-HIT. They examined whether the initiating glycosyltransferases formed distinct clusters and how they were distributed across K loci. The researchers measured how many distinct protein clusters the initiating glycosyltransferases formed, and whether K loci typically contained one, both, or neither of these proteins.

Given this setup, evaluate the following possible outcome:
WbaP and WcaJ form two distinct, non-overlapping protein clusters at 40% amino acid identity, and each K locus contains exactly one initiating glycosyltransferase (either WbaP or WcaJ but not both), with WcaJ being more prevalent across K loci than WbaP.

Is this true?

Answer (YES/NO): NO